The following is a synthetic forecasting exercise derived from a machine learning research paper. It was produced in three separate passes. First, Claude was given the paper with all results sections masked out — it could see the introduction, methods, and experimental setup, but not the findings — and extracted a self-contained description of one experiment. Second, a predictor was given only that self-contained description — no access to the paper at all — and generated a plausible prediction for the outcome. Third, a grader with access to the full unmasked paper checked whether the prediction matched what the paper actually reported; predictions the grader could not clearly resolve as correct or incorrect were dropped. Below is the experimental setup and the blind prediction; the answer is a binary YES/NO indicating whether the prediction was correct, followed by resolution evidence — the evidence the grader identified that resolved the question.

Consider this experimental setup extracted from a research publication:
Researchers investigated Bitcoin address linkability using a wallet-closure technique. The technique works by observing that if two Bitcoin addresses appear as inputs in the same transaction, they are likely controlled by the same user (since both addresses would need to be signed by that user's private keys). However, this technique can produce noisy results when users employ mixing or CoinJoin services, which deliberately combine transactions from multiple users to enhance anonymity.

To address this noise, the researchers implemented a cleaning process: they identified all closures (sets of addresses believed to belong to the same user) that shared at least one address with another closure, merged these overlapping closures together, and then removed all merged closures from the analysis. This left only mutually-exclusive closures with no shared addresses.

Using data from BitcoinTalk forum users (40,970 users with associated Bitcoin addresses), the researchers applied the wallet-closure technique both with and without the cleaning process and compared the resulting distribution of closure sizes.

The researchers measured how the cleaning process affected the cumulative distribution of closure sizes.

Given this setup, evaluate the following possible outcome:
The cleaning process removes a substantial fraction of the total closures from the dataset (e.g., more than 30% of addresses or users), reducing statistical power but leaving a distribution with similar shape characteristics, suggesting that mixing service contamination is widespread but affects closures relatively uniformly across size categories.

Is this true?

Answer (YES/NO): NO